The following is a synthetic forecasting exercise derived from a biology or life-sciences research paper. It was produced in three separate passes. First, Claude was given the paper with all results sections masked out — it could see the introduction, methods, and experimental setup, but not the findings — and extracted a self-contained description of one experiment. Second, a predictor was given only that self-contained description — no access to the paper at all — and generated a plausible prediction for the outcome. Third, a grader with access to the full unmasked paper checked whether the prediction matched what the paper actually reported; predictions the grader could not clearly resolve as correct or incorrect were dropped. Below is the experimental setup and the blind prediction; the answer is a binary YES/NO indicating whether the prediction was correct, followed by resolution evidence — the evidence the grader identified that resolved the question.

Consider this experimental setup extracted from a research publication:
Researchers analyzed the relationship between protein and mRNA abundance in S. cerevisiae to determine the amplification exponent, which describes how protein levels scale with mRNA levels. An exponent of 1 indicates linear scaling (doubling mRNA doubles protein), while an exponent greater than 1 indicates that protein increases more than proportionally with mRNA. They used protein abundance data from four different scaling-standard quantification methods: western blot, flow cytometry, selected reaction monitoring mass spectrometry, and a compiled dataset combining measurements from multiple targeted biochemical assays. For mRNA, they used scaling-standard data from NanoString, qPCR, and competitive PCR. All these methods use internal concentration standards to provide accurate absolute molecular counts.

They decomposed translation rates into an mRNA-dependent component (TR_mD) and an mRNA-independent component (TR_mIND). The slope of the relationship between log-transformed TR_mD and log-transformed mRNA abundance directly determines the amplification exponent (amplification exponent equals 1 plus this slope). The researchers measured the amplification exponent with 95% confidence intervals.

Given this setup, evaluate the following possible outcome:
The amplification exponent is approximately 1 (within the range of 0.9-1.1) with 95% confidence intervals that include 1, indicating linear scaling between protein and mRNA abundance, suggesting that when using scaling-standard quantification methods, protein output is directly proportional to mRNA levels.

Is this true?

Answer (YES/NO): NO